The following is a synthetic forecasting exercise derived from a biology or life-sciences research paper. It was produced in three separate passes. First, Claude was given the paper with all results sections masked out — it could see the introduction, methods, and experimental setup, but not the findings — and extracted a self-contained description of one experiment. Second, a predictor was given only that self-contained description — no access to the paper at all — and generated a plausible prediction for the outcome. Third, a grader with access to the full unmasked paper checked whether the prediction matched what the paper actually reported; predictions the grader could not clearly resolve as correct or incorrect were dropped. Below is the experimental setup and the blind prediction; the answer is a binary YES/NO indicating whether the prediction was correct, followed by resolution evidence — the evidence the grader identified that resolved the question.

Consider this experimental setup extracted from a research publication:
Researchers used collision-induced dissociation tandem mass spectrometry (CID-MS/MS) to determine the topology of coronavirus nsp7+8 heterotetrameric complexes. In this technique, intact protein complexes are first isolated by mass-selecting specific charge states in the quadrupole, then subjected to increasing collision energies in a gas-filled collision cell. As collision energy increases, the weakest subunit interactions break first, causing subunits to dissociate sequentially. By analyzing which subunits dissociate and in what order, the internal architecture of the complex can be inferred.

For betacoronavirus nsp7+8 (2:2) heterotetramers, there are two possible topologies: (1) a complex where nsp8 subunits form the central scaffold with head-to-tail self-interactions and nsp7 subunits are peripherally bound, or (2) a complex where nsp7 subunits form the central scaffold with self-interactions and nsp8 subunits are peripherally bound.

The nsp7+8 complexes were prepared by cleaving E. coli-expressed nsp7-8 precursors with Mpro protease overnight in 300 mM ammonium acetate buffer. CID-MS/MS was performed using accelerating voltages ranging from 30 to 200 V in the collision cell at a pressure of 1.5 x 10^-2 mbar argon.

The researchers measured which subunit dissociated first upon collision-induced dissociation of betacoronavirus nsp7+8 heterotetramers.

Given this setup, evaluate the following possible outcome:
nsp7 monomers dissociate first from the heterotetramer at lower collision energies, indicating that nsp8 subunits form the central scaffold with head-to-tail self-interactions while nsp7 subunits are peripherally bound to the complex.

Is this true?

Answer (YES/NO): YES